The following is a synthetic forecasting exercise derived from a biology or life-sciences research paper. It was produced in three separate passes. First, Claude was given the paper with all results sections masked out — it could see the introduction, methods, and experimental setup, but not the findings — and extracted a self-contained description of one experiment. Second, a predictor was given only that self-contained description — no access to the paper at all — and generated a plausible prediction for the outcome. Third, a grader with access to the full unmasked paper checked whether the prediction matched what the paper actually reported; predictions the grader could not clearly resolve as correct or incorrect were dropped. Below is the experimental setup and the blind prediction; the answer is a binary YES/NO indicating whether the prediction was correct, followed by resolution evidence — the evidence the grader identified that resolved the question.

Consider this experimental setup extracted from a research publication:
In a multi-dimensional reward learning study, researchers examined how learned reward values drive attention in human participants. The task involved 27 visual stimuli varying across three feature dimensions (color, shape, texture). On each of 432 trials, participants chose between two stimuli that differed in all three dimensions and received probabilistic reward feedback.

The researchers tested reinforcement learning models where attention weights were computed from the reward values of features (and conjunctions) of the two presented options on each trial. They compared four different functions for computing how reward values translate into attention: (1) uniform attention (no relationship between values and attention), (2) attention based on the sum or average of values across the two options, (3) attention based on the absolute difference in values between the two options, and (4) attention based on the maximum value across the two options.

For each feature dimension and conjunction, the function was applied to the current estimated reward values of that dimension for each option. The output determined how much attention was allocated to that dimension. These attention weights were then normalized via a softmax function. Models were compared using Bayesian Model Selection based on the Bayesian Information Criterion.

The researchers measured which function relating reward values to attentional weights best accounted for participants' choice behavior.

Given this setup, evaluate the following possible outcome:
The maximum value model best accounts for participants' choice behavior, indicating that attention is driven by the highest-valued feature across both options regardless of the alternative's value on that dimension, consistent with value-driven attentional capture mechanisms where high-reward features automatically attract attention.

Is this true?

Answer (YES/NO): NO